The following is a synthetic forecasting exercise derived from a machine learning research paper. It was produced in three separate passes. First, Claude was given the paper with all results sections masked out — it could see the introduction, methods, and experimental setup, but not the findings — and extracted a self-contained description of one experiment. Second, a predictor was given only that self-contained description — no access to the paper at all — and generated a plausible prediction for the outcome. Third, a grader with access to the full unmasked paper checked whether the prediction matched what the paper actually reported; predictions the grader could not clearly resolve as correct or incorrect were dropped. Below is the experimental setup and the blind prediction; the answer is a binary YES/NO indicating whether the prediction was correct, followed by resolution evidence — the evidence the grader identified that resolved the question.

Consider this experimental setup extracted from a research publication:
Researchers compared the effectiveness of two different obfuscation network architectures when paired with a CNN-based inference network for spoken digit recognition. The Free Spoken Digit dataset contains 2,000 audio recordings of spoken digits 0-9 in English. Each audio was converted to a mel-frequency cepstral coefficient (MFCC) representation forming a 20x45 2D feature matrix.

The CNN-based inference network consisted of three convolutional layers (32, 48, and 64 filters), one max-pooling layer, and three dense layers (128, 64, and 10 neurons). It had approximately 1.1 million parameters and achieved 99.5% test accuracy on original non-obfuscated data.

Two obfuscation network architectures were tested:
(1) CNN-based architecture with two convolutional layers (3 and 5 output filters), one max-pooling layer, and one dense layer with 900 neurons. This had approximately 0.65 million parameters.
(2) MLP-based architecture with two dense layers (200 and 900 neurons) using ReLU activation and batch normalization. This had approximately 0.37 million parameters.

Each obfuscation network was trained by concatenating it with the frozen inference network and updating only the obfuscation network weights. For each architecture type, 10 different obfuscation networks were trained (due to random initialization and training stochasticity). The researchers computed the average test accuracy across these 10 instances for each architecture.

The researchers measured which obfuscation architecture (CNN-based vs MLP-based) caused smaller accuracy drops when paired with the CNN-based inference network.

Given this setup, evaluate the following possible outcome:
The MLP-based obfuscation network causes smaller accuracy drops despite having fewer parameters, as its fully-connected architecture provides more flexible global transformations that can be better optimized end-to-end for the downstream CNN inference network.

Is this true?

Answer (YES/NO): YES